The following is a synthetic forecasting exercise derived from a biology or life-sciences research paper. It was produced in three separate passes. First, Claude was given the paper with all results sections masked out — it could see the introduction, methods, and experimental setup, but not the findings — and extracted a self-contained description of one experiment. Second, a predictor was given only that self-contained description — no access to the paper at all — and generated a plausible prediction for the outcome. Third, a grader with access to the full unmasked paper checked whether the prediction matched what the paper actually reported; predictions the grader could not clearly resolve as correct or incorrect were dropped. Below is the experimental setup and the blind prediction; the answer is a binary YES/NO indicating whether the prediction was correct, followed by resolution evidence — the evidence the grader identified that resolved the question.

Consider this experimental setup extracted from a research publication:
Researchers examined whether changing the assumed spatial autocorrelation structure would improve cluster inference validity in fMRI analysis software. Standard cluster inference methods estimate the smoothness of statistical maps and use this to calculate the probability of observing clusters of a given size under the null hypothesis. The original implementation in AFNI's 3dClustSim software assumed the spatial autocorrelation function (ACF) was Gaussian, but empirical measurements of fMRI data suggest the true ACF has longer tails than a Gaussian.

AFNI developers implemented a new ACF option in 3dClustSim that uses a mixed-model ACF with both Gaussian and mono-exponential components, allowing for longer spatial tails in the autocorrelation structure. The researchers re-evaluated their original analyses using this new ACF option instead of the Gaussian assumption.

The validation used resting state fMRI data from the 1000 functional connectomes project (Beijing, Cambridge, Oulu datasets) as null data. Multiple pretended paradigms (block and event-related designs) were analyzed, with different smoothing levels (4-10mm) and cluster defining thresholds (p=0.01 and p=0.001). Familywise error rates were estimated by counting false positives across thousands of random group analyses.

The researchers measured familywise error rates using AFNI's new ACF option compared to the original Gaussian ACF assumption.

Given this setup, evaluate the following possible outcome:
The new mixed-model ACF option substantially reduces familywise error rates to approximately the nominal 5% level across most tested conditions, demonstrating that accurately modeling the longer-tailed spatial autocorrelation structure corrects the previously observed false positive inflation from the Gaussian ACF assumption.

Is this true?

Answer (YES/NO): NO